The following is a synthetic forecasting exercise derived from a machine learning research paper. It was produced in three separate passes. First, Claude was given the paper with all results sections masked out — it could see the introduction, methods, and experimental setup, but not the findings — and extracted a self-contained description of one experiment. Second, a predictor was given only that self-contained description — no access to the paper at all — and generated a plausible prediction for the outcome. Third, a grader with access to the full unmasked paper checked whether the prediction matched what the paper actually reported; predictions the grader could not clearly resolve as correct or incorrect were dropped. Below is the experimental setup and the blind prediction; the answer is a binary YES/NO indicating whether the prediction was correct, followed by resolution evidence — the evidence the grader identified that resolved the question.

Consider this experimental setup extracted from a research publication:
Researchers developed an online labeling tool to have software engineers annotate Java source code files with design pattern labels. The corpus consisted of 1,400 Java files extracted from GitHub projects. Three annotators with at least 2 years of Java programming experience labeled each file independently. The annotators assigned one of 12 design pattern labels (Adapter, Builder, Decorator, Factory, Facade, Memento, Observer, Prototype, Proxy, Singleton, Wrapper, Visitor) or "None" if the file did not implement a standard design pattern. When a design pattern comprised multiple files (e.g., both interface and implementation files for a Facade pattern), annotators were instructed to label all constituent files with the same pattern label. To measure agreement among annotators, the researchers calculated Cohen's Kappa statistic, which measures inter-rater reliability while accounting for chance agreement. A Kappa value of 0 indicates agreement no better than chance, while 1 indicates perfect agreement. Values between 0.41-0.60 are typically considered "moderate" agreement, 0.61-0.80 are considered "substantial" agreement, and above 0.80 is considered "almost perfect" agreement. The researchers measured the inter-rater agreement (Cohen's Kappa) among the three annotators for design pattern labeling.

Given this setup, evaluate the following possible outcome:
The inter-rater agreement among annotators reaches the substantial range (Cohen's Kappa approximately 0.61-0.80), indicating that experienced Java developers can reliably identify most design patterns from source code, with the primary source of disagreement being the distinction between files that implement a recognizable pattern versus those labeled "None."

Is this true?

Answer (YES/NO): NO